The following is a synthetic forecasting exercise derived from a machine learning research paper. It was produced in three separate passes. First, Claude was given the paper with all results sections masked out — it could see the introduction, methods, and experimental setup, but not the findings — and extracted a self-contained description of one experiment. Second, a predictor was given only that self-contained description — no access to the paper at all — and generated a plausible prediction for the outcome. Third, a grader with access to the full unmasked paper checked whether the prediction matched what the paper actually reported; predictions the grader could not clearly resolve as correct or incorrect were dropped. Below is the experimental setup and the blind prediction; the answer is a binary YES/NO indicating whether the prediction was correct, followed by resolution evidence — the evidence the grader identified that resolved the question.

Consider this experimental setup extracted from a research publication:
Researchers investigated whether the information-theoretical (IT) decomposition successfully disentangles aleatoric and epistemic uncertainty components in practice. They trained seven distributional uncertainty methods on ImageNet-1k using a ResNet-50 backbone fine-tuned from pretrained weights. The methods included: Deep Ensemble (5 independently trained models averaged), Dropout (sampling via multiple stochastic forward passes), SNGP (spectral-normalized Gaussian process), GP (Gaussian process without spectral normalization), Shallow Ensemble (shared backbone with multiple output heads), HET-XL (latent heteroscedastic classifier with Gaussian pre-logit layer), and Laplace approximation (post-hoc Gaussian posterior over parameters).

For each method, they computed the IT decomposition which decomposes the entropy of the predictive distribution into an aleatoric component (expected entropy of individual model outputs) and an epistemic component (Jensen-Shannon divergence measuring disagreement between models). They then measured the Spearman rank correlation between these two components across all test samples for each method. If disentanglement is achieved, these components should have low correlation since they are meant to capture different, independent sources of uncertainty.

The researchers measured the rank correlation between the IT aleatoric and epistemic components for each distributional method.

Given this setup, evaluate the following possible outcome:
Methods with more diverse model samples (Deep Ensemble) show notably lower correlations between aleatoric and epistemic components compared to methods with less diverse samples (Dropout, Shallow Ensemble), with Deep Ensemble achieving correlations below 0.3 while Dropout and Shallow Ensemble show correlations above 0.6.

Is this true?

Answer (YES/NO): NO